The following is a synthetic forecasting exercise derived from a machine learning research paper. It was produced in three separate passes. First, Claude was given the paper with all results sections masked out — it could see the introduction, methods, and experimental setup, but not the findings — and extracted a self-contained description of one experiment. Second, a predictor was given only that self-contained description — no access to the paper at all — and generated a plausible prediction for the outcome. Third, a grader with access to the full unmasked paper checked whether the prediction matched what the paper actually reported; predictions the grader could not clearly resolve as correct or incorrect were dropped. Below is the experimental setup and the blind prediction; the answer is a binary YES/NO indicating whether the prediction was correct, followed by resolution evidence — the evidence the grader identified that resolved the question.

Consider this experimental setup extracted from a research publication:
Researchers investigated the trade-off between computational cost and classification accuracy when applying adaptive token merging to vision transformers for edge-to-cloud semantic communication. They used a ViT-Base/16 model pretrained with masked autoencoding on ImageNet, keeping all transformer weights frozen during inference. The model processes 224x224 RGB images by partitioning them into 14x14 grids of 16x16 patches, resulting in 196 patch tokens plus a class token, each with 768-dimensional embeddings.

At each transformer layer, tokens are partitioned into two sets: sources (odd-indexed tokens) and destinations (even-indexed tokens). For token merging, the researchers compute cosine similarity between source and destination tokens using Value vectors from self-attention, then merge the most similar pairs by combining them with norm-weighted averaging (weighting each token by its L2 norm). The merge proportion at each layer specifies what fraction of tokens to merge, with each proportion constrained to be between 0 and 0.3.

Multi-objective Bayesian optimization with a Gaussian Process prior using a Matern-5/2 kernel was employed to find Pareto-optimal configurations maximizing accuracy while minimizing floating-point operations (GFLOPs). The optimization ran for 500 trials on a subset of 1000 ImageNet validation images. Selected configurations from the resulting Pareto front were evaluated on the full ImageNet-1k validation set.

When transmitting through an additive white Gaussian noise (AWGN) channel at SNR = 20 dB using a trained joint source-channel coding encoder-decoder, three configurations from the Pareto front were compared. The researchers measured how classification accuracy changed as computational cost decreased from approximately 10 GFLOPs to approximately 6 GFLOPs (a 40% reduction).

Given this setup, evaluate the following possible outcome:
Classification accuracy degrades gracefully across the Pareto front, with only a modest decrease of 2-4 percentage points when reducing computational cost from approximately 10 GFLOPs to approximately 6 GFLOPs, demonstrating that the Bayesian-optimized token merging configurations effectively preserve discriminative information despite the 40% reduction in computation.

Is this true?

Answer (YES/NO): NO